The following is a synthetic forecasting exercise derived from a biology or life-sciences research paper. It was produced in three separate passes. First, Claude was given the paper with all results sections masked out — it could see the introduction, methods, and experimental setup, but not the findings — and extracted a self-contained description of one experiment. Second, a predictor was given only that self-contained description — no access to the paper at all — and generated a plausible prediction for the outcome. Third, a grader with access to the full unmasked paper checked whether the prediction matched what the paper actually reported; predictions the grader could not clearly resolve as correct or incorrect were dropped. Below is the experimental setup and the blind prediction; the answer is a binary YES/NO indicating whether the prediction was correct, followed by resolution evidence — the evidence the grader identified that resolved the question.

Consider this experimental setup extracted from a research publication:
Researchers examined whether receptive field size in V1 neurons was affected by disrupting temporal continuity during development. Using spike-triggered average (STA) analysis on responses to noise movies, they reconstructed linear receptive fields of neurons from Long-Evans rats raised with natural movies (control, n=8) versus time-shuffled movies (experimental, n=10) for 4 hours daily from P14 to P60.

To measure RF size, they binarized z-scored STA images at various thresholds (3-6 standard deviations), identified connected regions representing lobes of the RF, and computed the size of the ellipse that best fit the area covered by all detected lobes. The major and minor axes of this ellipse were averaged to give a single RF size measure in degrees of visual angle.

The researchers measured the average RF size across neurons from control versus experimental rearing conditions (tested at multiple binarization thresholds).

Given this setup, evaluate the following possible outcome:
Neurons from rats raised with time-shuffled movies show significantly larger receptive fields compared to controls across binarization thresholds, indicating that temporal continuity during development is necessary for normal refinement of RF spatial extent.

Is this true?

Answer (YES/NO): NO